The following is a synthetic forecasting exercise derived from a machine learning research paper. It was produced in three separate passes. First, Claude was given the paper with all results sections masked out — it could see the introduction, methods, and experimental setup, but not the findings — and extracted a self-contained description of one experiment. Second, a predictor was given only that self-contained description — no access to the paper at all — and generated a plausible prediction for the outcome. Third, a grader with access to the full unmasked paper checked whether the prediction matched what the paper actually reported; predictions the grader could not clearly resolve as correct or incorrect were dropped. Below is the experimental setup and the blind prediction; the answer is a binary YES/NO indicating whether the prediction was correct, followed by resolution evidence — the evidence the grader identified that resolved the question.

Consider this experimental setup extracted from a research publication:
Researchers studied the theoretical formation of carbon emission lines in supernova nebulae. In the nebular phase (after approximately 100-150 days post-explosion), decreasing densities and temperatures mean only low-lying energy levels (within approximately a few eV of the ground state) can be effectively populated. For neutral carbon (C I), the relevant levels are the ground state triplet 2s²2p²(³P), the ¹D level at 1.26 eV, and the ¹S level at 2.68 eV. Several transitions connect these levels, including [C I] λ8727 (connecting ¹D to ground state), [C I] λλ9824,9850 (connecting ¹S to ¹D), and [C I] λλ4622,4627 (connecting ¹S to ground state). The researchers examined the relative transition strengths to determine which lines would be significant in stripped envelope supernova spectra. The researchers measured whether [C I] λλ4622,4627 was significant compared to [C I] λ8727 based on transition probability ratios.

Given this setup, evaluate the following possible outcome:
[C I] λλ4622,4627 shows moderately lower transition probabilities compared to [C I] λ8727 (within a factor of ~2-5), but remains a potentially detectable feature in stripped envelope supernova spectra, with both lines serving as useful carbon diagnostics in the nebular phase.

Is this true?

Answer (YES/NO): NO